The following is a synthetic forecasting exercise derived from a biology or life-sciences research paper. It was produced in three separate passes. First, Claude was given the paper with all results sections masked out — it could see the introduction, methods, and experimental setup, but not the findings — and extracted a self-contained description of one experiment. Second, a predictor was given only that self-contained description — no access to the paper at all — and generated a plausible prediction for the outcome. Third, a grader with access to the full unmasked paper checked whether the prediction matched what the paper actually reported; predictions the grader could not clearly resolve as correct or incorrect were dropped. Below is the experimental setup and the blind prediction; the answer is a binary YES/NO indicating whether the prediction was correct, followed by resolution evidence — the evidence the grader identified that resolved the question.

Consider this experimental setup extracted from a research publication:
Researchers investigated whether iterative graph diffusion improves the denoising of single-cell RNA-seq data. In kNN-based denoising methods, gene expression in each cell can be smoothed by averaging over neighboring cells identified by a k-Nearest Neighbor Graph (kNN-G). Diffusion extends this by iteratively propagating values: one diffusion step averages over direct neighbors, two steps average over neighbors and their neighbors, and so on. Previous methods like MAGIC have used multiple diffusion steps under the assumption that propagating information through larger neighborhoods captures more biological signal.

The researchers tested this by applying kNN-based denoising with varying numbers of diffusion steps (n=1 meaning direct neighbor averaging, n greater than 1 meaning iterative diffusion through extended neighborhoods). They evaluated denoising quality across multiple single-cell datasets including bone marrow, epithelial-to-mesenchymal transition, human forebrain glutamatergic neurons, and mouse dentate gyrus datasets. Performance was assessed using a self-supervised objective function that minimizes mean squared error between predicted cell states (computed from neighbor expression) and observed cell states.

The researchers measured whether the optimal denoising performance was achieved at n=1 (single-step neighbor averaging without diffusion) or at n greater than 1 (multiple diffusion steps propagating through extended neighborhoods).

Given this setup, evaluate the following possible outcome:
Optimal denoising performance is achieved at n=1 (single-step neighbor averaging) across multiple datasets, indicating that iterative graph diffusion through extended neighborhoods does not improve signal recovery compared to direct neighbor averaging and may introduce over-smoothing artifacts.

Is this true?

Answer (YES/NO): YES